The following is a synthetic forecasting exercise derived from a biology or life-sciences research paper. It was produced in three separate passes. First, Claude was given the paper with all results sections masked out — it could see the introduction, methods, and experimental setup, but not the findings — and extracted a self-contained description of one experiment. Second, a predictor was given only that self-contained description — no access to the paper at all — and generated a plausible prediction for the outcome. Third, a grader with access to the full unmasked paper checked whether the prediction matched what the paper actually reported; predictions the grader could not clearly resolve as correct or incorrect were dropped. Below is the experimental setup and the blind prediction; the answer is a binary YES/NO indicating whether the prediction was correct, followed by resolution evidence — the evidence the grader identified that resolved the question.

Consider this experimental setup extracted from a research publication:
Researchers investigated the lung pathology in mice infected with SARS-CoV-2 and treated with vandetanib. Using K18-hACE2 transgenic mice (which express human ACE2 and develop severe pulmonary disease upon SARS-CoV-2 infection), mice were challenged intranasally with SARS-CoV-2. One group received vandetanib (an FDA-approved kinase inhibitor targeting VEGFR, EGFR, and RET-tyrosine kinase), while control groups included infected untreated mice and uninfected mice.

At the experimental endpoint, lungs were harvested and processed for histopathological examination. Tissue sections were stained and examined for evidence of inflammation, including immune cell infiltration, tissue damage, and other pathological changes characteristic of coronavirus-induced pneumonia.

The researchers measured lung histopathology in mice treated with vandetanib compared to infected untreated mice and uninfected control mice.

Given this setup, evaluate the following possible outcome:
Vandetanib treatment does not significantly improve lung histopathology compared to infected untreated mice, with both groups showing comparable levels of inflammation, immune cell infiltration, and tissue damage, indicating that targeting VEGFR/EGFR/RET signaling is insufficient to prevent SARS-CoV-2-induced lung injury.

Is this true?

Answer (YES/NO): NO